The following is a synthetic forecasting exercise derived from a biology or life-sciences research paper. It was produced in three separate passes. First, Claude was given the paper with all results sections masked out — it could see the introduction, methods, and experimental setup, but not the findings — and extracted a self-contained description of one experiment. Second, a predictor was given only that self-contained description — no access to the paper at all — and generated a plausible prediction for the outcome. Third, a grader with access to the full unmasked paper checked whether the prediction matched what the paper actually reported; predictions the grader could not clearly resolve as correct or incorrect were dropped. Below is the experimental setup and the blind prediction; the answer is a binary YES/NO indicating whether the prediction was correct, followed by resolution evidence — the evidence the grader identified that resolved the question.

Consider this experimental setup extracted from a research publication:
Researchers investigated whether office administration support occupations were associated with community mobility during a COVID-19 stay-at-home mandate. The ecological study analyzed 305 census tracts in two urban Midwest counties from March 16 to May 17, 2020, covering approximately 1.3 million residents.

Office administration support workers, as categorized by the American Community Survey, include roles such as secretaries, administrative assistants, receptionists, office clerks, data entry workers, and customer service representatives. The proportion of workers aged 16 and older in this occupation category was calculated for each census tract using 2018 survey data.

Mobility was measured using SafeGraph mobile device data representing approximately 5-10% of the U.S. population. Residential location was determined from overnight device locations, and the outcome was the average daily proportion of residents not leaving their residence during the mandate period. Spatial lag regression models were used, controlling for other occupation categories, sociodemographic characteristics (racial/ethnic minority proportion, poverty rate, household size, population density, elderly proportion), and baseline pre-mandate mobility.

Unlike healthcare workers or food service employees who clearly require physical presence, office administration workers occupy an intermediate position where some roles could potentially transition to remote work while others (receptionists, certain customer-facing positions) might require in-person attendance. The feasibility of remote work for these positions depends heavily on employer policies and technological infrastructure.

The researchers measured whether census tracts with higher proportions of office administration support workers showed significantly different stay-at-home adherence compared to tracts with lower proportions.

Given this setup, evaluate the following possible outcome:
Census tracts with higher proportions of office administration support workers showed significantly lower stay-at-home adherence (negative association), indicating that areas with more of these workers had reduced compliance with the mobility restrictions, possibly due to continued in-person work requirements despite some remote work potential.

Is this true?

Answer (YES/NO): YES